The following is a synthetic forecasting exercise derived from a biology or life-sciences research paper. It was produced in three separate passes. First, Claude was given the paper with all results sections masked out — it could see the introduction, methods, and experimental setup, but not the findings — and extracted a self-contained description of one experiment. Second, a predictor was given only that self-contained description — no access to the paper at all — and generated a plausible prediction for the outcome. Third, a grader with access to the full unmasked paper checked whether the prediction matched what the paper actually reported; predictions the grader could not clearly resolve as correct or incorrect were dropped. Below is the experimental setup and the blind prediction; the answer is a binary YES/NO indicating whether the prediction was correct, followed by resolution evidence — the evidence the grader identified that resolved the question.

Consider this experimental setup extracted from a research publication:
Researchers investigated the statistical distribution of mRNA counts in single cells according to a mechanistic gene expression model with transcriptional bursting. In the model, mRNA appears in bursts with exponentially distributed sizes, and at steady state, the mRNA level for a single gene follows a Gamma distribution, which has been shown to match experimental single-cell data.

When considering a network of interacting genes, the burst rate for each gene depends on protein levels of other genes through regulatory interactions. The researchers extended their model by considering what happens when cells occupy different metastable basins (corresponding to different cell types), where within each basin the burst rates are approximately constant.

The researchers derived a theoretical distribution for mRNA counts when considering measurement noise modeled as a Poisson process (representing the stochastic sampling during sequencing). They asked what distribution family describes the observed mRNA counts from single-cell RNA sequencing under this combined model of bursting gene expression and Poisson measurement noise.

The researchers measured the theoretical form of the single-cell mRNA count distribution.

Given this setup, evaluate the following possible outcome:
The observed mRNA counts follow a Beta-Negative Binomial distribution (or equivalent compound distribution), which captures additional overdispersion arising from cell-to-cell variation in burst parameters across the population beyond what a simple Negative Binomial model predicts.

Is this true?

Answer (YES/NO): NO